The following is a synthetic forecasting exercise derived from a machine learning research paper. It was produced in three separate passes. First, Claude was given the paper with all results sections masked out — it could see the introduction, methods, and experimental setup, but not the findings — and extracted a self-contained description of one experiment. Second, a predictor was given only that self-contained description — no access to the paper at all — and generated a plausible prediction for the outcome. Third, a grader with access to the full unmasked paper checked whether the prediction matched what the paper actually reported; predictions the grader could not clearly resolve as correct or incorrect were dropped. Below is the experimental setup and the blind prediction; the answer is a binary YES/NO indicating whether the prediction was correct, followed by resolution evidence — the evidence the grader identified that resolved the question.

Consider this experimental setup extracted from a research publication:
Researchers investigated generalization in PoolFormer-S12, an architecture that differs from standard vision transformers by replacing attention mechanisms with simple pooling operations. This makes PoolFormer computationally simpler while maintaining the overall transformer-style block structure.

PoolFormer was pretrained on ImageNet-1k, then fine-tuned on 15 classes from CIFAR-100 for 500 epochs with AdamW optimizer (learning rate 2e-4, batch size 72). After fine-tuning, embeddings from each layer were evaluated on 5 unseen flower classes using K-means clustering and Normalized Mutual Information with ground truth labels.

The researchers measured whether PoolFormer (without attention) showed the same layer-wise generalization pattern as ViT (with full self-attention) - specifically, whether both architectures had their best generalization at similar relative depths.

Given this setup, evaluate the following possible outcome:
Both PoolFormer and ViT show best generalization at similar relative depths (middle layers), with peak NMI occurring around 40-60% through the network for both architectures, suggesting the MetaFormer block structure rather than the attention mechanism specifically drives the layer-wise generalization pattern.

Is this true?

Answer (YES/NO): NO